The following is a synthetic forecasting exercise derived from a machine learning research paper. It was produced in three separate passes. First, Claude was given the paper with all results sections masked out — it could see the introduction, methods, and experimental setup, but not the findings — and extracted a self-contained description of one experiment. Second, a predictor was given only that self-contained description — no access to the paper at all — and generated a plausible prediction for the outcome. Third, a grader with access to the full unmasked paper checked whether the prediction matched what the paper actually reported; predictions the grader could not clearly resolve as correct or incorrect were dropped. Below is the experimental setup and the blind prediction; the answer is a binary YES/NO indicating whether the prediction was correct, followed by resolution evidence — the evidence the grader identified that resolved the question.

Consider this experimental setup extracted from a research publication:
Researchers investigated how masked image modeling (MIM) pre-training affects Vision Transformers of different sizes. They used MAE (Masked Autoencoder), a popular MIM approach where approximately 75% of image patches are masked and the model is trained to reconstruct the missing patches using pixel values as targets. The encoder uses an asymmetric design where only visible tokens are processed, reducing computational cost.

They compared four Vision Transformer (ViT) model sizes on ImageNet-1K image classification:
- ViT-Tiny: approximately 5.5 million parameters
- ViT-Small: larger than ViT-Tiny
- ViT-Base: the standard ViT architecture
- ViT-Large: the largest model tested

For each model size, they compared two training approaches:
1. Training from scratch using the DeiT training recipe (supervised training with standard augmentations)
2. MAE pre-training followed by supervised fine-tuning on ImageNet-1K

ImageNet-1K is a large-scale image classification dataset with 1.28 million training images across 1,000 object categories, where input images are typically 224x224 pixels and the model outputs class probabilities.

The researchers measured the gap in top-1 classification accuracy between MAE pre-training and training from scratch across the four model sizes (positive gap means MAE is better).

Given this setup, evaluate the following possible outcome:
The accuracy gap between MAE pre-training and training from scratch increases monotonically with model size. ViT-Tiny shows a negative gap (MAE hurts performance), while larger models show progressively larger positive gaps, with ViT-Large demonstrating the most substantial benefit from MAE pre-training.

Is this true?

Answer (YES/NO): YES